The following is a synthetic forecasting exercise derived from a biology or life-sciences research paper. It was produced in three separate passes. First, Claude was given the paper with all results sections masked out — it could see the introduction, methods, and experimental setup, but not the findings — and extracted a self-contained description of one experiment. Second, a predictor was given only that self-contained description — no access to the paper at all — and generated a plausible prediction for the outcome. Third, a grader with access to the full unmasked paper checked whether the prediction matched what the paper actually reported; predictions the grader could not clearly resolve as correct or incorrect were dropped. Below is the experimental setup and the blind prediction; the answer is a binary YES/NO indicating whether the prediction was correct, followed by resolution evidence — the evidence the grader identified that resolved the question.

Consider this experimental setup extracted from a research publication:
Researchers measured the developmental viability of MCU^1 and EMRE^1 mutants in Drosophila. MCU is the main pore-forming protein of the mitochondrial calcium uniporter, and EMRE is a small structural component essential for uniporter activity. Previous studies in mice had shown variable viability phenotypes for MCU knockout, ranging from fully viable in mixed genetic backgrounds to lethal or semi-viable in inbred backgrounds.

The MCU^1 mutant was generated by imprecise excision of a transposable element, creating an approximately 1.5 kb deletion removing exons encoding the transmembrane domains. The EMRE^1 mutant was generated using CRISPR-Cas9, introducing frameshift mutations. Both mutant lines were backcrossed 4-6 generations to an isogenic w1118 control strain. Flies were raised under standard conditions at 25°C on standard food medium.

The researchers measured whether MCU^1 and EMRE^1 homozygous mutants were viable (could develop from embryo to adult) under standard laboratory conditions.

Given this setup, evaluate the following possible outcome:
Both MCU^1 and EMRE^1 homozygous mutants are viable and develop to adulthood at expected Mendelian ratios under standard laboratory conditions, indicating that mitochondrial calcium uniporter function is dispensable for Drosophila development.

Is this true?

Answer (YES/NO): YES